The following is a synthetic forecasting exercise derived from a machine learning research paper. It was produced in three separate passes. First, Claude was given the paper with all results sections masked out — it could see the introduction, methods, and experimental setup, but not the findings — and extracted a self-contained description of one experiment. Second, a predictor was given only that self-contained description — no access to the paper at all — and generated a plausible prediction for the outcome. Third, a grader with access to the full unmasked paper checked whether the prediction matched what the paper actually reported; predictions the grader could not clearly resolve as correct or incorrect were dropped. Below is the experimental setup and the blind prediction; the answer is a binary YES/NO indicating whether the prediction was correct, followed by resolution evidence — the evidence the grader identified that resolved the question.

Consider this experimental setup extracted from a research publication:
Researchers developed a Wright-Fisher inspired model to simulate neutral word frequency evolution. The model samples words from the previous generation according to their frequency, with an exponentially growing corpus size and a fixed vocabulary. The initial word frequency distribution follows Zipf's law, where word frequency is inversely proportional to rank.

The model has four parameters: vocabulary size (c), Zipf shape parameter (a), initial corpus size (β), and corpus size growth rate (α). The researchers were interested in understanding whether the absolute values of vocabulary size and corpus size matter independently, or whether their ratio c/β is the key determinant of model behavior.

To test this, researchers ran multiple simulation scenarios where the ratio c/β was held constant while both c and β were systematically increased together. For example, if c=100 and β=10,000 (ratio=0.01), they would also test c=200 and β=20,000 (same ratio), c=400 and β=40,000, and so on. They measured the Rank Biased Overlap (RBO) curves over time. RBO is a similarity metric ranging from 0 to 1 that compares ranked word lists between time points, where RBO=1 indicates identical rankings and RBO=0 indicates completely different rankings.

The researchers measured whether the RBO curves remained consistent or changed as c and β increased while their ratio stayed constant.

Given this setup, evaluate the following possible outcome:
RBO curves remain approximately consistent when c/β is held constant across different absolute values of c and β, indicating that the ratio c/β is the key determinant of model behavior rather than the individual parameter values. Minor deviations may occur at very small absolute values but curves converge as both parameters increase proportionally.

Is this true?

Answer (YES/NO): YES